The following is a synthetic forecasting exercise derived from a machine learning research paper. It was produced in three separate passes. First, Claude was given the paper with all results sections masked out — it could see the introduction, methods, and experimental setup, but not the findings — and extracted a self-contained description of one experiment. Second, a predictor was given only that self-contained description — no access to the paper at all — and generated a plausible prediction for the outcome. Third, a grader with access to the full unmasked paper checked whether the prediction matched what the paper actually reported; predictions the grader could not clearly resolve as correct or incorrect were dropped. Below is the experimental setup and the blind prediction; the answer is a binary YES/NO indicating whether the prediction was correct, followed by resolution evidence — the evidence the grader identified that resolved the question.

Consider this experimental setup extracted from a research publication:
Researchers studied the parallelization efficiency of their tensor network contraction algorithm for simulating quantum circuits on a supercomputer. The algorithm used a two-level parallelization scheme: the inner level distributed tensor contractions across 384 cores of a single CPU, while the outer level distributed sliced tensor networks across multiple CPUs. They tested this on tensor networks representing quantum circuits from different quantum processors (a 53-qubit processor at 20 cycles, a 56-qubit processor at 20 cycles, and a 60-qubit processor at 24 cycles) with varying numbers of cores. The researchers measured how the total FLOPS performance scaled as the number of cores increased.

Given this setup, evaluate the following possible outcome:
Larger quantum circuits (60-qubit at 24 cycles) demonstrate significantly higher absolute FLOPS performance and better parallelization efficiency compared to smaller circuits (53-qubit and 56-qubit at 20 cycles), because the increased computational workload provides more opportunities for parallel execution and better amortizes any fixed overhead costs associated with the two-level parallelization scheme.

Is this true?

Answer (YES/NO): NO